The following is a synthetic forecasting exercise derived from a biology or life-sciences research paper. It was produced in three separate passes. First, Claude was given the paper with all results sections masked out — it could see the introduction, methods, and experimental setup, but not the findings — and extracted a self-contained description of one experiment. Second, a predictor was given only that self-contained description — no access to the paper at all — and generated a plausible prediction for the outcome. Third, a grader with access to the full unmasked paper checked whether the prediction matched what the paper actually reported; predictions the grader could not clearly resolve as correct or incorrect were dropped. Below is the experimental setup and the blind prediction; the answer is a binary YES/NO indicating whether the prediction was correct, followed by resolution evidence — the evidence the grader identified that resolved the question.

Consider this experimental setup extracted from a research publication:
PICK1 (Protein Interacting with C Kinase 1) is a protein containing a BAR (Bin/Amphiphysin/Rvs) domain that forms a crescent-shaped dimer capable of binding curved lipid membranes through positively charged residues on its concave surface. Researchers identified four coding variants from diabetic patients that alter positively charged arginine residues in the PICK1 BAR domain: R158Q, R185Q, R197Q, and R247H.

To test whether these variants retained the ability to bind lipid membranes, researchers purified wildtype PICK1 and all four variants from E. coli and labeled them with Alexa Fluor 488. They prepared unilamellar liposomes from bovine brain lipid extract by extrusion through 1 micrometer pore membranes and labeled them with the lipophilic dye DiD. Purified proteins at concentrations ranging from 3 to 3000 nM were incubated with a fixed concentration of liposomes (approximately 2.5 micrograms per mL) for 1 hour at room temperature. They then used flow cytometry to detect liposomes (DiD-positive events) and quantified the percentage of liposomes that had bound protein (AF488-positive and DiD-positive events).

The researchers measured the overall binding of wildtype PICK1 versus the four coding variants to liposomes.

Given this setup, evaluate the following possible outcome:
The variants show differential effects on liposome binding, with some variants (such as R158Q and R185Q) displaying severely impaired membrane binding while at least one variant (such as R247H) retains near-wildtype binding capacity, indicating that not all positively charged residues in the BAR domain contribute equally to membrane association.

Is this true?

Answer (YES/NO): NO